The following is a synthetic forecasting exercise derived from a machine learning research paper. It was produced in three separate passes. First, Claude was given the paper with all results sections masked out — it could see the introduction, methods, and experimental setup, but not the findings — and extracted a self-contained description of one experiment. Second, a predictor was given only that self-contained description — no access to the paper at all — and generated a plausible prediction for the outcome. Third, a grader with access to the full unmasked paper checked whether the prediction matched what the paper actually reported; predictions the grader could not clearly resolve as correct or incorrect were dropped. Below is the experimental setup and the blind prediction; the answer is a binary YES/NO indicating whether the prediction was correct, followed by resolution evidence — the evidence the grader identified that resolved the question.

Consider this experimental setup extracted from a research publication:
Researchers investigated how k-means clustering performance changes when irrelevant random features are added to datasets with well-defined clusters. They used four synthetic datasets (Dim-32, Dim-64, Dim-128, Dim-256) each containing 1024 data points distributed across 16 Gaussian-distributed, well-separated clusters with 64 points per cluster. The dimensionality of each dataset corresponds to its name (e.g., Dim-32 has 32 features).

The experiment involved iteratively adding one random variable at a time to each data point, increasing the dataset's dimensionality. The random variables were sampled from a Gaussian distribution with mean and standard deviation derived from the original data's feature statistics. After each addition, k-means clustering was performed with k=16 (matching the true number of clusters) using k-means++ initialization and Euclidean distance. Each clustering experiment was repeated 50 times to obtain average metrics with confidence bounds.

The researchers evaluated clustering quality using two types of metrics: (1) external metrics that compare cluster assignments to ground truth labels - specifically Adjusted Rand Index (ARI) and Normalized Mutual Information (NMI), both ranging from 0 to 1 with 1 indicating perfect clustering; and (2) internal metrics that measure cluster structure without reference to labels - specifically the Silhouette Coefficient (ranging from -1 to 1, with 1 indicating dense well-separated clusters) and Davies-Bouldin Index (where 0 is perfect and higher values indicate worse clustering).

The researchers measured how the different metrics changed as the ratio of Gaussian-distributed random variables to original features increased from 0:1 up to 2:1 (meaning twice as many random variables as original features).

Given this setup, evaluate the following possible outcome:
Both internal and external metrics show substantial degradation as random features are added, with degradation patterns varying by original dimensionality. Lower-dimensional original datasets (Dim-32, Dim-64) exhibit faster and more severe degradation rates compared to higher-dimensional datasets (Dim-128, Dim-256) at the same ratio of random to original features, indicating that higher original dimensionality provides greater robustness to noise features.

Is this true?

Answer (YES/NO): NO